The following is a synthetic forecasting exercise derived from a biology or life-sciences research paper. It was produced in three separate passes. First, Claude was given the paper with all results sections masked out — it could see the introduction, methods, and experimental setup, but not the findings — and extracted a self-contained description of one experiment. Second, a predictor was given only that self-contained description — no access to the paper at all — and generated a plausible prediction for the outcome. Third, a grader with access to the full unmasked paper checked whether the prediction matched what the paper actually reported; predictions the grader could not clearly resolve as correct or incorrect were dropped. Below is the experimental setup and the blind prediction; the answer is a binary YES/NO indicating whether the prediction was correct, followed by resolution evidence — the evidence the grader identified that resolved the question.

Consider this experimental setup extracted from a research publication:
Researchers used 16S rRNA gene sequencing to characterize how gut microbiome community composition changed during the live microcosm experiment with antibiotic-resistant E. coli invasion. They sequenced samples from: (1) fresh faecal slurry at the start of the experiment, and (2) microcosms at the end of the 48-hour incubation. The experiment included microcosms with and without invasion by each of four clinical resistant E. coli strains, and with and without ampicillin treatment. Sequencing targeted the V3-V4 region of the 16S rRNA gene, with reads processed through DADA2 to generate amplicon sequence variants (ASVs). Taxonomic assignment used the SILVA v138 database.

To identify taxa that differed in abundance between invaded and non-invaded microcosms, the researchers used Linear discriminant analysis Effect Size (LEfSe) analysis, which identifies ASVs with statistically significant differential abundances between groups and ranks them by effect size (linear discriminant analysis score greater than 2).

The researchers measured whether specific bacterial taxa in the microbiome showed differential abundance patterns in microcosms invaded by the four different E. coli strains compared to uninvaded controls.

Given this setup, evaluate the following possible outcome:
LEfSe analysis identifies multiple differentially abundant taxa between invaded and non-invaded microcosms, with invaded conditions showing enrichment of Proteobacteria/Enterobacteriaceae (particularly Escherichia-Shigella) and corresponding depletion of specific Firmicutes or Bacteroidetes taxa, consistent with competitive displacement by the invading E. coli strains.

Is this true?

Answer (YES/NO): NO